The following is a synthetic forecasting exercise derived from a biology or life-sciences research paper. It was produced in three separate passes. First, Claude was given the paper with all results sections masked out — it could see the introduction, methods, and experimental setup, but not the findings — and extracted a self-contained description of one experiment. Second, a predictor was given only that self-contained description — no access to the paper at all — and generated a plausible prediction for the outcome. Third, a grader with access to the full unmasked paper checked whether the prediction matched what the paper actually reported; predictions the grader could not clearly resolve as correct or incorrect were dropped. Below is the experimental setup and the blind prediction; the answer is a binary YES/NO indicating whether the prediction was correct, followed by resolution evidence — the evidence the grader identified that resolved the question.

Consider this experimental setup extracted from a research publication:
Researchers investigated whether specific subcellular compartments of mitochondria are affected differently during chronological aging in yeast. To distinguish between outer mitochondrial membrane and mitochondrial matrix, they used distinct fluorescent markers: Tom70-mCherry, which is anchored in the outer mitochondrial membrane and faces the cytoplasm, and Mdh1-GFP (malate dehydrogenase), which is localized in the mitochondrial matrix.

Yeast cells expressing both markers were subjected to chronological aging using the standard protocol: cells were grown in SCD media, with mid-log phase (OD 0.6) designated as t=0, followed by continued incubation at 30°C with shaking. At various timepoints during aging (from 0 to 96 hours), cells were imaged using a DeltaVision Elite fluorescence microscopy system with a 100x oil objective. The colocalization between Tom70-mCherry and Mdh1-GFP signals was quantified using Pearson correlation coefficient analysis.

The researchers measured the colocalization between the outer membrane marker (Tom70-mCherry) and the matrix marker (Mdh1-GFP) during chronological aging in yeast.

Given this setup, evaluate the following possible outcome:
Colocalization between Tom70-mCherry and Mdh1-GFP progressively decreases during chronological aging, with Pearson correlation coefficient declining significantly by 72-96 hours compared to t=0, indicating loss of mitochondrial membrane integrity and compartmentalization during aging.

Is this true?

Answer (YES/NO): YES